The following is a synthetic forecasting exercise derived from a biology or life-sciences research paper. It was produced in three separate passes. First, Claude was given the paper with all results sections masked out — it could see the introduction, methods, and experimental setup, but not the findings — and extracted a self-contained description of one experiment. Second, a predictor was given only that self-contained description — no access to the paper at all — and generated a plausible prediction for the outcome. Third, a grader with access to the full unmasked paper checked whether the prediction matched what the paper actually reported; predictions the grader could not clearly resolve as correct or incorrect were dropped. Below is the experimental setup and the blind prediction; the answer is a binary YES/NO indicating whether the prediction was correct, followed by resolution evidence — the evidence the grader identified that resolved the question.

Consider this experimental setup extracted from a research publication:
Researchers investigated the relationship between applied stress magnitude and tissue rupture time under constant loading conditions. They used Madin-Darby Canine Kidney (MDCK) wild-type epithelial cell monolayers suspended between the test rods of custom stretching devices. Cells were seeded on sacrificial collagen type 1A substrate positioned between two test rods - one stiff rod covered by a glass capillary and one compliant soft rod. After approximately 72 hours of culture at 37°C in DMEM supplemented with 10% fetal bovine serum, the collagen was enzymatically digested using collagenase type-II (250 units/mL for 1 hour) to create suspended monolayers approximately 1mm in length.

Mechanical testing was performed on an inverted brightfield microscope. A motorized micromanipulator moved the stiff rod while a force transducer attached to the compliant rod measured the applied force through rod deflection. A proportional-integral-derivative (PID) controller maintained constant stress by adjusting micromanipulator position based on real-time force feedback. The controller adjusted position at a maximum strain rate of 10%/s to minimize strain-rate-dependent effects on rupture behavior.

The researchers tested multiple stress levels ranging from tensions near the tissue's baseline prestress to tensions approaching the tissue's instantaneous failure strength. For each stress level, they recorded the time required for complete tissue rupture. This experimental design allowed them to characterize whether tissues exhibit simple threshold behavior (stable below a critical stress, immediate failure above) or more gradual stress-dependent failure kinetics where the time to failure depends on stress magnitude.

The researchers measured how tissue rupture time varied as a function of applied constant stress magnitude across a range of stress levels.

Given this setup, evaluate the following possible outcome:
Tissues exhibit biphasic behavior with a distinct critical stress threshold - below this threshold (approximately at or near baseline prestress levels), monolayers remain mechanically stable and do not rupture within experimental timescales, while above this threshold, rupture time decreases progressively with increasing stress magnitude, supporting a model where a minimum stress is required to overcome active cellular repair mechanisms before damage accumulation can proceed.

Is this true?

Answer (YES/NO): NO